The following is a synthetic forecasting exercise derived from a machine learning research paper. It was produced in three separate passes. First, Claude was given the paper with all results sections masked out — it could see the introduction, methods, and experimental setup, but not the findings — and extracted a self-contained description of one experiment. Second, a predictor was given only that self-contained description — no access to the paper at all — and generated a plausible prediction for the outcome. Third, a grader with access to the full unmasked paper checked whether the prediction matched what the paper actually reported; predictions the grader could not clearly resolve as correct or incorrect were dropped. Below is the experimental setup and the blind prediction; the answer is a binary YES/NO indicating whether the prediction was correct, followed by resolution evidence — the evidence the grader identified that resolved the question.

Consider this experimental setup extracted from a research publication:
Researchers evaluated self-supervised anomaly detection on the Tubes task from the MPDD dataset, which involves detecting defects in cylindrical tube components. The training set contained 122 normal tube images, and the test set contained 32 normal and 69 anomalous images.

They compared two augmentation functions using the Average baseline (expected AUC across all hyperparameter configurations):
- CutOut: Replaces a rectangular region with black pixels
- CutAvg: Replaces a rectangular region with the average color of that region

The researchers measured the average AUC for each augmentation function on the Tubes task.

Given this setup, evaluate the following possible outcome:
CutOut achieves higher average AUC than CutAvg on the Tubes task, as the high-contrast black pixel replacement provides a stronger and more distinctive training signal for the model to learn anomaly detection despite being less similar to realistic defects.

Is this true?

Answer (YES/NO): NO